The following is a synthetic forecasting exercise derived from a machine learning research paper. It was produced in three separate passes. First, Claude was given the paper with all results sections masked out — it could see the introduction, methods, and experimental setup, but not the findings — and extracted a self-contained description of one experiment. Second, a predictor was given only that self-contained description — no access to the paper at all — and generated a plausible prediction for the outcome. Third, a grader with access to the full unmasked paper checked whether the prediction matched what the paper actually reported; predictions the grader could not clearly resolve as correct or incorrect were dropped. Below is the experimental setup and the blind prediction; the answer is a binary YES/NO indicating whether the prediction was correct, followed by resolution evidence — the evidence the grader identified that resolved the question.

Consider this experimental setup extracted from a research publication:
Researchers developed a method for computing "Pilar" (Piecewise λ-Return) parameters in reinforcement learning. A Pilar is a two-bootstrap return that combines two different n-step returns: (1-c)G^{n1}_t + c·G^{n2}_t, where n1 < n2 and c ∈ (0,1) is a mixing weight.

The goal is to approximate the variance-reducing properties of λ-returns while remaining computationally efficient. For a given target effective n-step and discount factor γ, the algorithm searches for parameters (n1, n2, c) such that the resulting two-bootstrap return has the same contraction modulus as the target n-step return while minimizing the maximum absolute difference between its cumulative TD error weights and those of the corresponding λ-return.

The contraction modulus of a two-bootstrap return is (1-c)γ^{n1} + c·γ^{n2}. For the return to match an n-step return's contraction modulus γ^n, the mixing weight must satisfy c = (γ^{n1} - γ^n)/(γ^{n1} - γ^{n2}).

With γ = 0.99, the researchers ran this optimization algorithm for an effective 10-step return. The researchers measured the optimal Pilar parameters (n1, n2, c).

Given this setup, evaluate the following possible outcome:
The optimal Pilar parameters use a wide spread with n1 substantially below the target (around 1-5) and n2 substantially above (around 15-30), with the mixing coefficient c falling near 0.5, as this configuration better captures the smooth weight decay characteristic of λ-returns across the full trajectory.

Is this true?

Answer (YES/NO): YES